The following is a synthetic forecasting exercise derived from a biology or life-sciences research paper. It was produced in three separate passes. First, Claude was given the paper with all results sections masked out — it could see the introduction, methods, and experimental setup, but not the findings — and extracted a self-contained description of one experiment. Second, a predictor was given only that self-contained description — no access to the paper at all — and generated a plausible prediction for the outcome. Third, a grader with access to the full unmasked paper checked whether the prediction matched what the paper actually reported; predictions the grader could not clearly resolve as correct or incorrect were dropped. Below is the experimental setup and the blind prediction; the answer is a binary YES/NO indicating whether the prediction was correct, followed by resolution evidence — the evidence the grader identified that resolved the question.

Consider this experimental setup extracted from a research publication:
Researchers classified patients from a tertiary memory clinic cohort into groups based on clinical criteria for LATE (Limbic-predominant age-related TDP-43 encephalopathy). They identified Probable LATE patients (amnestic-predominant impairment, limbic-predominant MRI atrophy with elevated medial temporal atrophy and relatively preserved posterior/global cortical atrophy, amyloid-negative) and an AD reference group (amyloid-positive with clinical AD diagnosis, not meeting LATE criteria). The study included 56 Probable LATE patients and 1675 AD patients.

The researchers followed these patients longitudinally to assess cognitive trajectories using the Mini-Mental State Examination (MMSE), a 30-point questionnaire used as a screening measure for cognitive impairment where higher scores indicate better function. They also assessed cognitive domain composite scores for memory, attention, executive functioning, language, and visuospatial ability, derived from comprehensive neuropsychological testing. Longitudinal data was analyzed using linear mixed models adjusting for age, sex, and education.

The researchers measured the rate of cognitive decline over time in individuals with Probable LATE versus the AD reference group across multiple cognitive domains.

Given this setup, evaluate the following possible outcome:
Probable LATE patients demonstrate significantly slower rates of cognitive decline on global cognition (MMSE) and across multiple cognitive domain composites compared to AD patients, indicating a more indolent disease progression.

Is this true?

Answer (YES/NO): YES